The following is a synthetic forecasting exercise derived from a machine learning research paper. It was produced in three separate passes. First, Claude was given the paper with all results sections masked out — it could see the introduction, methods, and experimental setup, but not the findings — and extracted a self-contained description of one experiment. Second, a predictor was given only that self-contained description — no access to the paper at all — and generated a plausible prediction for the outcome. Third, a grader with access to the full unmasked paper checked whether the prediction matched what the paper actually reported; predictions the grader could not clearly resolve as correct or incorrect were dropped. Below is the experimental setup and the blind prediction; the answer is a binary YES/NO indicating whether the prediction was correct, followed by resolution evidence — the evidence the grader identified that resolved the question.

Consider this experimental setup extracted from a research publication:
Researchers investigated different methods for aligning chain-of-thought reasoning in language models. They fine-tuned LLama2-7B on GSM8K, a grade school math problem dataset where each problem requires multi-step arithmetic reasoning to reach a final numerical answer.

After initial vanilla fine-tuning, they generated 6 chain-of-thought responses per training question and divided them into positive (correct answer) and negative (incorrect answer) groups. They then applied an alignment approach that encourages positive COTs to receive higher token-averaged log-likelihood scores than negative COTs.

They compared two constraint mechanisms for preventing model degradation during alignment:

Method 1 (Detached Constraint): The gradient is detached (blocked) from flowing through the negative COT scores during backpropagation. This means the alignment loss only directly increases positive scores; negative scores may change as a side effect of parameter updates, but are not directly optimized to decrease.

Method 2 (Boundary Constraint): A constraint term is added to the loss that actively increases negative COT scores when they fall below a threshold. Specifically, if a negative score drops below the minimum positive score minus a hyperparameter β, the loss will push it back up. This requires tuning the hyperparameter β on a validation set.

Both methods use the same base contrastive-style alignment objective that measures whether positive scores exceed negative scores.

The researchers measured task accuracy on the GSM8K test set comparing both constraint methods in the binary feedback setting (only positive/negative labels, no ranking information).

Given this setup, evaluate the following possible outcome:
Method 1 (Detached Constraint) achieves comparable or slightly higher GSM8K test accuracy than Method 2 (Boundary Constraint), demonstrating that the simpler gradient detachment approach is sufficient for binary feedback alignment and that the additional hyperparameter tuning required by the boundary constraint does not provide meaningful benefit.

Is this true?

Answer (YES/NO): YES